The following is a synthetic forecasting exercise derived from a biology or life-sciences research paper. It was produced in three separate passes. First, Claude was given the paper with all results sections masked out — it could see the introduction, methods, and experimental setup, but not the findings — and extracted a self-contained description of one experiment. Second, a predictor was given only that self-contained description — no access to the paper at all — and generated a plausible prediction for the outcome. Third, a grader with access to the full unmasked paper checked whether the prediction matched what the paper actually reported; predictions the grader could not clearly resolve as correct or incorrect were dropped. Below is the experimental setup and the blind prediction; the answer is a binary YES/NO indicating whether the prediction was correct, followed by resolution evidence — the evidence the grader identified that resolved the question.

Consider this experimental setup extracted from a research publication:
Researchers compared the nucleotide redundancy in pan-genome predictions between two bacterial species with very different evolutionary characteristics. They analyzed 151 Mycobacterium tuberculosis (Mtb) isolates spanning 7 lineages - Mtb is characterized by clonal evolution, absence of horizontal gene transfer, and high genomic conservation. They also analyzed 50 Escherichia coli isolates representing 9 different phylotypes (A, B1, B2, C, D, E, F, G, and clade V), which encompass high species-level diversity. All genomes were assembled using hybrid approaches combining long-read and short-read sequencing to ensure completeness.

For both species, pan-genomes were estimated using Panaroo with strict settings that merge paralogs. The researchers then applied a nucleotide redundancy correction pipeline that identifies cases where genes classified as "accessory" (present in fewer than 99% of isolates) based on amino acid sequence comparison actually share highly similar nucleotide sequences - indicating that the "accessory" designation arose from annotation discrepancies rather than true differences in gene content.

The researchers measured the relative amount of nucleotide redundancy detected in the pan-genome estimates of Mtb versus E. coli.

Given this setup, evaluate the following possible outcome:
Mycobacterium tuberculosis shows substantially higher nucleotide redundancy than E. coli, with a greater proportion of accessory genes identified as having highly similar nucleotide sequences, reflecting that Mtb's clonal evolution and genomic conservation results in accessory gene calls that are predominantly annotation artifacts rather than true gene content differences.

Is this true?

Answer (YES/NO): YES